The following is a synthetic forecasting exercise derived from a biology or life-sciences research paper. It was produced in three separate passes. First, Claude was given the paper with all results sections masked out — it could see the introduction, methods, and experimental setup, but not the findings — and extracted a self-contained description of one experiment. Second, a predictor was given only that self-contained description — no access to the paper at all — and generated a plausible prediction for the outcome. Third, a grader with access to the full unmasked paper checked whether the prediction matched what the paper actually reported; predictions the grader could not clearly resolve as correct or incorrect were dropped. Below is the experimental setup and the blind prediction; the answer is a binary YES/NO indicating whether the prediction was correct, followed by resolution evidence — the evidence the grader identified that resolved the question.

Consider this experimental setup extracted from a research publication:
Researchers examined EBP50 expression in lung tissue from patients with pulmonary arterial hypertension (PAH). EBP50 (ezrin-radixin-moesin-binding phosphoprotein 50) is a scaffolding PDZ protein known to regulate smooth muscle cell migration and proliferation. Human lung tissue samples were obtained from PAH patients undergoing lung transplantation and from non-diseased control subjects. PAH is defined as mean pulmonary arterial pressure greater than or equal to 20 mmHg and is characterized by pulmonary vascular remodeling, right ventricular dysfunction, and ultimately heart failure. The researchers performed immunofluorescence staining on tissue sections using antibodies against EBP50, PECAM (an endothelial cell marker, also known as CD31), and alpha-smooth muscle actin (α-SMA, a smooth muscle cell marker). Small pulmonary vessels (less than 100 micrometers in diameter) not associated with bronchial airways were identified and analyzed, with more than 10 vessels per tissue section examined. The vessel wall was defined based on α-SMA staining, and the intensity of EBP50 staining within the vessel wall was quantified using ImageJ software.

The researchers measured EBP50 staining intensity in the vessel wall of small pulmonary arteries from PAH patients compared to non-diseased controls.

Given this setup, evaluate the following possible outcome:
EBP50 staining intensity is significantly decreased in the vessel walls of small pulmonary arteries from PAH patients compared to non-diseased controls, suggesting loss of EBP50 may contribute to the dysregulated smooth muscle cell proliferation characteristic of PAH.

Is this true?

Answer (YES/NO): YES